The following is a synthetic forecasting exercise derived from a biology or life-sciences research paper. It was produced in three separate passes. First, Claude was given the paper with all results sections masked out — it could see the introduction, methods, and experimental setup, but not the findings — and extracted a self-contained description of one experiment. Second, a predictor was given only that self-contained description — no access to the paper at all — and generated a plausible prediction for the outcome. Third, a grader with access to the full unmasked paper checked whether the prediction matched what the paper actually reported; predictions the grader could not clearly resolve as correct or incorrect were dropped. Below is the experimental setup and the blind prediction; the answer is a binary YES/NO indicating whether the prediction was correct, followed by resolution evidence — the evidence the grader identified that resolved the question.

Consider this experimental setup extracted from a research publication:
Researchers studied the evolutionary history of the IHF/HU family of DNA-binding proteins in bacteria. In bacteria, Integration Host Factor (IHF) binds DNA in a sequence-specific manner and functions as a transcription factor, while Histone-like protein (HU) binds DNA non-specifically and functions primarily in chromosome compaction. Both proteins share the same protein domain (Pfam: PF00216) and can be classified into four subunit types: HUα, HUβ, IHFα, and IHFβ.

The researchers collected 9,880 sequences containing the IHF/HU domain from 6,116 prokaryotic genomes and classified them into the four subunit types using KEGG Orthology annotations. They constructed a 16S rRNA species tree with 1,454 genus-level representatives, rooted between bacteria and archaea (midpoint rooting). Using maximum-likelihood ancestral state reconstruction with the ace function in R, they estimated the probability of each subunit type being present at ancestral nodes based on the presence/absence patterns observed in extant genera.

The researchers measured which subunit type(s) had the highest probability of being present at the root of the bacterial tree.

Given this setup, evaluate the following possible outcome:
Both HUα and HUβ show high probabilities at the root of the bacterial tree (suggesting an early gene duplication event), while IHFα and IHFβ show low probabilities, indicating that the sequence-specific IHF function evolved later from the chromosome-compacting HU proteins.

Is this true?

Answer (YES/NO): NO